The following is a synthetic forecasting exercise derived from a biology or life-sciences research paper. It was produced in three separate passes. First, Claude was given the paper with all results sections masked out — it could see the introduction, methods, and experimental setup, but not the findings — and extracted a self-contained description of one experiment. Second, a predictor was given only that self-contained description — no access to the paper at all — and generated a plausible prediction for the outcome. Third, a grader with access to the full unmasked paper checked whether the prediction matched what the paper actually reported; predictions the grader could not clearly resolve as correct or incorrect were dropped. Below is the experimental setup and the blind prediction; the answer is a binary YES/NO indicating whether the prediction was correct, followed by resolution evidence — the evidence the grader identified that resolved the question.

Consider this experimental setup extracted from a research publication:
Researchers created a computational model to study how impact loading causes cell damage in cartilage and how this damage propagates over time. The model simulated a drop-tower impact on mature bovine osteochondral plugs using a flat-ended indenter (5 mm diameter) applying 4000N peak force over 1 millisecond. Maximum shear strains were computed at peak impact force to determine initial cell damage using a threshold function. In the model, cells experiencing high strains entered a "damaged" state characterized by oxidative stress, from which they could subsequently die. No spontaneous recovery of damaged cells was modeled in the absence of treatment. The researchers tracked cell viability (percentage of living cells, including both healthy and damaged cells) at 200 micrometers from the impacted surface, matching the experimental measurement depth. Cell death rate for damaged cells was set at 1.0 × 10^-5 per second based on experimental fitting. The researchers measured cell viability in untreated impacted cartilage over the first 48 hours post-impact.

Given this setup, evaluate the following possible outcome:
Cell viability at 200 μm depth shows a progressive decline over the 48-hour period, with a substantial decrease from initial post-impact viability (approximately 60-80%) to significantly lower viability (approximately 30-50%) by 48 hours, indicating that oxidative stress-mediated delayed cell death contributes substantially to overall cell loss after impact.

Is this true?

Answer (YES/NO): YES